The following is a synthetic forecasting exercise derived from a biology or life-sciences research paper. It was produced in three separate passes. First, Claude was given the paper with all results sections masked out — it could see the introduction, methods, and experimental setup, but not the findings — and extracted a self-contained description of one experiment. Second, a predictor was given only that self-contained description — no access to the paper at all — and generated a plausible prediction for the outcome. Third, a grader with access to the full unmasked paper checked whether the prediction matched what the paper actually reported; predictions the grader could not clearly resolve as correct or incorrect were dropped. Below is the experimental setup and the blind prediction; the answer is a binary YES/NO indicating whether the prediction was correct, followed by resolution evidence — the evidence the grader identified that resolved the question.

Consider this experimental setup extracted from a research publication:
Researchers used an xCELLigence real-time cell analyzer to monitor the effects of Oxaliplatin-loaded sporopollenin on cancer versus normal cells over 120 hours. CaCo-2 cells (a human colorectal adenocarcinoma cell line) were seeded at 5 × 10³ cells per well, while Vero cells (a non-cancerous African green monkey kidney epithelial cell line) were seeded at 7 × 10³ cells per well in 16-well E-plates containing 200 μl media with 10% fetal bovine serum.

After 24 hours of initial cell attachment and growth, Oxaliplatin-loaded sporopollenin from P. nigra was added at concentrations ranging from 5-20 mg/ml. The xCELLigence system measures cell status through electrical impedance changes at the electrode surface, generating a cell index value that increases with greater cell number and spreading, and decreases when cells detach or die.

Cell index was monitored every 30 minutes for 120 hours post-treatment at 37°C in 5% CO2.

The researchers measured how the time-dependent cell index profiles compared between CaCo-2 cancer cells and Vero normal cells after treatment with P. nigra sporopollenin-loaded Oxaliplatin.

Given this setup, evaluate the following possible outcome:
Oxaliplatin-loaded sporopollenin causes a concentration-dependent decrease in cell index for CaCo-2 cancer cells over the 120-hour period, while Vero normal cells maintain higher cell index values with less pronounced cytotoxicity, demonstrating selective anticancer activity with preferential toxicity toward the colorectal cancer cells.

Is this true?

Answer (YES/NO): YES